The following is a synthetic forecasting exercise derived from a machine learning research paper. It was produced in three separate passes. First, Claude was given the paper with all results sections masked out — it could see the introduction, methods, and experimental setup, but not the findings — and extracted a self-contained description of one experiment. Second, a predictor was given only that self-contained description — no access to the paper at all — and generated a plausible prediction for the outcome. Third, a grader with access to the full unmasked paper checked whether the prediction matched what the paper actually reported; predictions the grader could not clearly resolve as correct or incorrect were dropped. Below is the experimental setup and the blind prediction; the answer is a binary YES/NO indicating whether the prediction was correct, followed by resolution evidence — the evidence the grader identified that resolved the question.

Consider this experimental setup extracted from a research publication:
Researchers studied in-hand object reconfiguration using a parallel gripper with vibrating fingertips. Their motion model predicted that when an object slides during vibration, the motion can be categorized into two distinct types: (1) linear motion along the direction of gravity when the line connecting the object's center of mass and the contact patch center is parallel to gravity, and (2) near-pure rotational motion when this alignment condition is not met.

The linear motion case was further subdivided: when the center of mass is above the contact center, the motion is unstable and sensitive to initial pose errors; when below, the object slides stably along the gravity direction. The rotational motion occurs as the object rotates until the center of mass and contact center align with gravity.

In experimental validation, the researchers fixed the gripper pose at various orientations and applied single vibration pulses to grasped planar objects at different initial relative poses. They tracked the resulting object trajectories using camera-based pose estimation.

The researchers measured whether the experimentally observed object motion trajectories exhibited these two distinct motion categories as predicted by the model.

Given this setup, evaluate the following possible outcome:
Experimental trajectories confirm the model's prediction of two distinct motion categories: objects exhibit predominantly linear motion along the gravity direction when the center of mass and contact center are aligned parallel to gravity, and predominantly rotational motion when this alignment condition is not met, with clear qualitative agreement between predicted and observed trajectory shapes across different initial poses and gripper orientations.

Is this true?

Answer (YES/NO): YES